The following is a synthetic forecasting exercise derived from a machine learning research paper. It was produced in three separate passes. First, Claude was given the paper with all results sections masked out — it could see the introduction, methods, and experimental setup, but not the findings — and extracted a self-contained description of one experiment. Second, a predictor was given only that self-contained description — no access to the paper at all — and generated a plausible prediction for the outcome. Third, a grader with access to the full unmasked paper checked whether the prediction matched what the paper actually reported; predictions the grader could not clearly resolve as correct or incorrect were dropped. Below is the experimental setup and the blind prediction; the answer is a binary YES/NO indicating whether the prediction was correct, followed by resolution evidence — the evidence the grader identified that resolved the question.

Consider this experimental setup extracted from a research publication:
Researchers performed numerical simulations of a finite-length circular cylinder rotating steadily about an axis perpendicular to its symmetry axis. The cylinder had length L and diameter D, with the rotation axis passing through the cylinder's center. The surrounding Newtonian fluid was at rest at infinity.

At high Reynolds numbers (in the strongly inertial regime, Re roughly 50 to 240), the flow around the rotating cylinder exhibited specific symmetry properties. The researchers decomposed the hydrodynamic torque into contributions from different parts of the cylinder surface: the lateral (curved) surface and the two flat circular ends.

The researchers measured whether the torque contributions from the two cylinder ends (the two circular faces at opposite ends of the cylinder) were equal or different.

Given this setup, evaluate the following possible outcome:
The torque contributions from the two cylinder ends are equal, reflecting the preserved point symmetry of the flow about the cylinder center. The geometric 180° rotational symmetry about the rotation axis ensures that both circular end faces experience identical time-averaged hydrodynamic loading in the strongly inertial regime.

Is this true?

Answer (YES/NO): YES